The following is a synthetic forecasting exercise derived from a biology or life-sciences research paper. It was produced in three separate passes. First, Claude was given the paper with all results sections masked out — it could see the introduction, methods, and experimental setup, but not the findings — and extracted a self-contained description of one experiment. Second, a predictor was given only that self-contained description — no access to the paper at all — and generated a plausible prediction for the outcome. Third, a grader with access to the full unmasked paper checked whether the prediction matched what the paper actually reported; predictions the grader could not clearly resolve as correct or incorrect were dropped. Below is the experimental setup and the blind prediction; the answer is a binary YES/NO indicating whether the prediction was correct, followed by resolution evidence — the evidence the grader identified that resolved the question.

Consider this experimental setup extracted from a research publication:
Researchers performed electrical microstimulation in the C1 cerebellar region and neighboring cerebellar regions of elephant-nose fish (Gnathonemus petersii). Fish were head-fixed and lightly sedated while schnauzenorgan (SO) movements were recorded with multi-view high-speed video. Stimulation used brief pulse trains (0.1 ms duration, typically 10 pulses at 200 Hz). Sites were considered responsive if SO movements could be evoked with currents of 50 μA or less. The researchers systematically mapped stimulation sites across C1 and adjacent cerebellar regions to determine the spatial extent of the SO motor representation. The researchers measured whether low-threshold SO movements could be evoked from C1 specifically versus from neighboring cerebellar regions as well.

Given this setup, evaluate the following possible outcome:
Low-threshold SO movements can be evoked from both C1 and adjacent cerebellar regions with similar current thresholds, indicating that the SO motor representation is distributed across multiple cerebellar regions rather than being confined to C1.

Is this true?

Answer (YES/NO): NO